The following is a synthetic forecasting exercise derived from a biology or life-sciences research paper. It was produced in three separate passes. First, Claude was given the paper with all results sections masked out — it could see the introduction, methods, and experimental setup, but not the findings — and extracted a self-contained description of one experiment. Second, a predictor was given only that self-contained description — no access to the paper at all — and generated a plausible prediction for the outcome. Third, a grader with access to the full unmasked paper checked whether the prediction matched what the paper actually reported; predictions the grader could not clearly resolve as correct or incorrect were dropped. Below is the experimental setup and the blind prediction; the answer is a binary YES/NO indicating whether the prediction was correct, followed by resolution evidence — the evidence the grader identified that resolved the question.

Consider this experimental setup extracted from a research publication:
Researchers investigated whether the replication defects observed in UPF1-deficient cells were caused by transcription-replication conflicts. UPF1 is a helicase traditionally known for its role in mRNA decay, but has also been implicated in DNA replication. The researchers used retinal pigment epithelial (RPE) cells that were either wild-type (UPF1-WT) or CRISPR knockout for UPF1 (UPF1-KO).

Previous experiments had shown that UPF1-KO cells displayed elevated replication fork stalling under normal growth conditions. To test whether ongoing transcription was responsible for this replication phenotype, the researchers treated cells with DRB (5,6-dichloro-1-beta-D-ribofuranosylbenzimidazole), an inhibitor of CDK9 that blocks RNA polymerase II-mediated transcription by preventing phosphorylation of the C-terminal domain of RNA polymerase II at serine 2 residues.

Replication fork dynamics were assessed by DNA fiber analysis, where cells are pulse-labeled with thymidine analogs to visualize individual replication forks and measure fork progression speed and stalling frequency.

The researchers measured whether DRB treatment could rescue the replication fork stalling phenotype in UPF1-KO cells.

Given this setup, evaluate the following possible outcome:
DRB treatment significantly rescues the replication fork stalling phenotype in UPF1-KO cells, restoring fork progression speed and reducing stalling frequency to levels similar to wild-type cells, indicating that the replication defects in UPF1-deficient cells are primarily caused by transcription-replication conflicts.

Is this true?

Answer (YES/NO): YES